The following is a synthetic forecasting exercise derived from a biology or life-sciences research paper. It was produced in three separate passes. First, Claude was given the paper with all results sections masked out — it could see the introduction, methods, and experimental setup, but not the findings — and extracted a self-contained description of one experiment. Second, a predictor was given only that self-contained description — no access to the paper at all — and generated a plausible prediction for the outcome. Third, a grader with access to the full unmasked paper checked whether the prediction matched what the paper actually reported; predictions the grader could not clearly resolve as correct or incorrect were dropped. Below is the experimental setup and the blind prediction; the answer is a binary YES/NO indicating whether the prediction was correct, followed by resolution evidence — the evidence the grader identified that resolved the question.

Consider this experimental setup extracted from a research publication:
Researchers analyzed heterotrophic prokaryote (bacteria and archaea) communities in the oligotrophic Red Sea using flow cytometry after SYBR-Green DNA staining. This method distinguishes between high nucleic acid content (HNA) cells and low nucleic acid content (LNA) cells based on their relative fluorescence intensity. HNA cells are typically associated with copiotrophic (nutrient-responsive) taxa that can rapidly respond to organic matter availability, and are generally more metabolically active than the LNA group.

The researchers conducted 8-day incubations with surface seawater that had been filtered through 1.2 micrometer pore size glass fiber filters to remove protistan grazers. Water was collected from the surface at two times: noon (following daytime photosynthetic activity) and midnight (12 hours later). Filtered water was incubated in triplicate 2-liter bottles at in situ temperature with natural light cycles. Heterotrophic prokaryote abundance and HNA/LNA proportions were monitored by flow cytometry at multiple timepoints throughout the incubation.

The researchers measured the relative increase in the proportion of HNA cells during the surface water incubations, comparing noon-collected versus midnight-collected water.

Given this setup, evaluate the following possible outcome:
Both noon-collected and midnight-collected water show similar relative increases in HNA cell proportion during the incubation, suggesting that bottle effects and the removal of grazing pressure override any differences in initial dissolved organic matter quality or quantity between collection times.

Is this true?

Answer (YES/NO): NO